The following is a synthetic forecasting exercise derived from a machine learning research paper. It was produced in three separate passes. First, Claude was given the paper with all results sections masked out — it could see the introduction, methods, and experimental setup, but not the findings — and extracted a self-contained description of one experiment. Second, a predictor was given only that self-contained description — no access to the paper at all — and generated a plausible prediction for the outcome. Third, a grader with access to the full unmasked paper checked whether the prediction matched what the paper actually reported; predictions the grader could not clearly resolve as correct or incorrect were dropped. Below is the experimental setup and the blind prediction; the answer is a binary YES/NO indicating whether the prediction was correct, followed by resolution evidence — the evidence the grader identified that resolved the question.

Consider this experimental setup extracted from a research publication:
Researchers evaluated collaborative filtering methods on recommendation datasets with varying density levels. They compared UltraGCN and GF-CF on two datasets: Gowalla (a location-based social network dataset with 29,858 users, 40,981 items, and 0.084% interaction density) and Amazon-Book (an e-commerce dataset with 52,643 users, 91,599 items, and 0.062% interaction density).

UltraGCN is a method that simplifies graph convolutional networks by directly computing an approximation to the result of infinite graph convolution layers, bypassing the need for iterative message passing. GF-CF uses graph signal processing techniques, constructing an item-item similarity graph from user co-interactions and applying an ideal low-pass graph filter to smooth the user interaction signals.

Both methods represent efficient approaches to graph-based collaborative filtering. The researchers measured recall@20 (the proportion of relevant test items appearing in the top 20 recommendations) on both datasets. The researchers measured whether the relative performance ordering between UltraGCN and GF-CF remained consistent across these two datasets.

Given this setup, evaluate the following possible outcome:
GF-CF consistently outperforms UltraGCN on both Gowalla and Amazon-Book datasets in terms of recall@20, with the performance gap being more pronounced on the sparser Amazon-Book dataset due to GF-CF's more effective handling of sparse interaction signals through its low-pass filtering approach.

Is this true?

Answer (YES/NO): NO